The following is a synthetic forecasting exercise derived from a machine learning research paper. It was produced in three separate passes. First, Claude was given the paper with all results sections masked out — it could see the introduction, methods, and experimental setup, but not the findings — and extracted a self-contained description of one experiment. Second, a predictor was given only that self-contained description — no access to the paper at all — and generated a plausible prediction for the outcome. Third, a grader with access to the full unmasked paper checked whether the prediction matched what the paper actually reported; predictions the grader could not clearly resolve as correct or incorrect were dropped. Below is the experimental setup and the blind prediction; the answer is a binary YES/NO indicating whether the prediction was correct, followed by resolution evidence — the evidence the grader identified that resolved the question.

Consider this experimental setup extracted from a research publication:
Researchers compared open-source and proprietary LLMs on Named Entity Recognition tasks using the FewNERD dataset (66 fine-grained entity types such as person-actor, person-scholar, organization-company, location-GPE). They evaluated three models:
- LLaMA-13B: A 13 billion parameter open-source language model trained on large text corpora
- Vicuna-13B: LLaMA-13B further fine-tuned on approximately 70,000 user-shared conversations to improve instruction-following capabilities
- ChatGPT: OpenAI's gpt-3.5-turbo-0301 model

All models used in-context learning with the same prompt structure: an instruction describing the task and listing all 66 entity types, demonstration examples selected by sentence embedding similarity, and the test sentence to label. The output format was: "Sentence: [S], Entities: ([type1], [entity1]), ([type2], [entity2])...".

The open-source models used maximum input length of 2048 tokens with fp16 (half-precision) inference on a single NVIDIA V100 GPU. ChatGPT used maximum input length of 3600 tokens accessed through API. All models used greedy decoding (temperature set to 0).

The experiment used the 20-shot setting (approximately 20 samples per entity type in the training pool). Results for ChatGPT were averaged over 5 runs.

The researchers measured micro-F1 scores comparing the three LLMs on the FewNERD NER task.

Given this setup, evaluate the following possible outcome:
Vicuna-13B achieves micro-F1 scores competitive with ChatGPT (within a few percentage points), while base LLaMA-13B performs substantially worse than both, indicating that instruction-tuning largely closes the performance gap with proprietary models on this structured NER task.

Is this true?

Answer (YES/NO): NO